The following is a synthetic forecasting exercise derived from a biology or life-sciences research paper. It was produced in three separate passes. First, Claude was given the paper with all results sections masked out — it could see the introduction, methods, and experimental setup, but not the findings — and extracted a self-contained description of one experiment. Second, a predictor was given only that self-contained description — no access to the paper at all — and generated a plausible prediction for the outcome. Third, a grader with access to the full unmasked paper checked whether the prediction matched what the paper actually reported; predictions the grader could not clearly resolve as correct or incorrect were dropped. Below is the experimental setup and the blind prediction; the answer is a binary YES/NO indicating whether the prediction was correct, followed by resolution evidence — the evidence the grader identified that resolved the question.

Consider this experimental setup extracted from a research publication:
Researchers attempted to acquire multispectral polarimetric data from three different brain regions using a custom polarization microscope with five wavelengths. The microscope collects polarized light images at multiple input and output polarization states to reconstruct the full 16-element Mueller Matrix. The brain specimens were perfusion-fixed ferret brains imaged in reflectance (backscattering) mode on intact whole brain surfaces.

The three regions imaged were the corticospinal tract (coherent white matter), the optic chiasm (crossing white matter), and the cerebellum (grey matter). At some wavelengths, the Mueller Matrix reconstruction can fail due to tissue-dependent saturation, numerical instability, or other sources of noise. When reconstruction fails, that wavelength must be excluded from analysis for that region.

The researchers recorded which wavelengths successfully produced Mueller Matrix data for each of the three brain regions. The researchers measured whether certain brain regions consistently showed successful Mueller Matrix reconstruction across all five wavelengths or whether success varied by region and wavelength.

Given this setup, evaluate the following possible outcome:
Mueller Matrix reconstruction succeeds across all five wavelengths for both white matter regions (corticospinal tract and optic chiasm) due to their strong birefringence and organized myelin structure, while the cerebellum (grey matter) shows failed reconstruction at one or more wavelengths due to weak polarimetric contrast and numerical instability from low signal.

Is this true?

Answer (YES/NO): NO